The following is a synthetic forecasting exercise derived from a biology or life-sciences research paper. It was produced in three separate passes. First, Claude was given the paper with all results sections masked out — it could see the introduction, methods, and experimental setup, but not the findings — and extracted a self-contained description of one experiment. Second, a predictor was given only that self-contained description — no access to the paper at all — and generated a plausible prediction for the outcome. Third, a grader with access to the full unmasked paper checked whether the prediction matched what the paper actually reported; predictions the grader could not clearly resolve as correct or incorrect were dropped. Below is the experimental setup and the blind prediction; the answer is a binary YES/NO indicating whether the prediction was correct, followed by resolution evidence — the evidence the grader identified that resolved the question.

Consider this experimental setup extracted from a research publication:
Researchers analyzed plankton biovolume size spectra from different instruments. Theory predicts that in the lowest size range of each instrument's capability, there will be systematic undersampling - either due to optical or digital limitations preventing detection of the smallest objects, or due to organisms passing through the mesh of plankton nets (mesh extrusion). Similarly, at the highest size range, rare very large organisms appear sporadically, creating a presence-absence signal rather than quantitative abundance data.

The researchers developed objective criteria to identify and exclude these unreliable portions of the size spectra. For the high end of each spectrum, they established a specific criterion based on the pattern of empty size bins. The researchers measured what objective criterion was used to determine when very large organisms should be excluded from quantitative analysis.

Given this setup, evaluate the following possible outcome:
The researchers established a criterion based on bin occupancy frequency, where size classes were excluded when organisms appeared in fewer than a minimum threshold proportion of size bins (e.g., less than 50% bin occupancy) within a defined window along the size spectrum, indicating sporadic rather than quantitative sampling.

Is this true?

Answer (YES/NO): NO